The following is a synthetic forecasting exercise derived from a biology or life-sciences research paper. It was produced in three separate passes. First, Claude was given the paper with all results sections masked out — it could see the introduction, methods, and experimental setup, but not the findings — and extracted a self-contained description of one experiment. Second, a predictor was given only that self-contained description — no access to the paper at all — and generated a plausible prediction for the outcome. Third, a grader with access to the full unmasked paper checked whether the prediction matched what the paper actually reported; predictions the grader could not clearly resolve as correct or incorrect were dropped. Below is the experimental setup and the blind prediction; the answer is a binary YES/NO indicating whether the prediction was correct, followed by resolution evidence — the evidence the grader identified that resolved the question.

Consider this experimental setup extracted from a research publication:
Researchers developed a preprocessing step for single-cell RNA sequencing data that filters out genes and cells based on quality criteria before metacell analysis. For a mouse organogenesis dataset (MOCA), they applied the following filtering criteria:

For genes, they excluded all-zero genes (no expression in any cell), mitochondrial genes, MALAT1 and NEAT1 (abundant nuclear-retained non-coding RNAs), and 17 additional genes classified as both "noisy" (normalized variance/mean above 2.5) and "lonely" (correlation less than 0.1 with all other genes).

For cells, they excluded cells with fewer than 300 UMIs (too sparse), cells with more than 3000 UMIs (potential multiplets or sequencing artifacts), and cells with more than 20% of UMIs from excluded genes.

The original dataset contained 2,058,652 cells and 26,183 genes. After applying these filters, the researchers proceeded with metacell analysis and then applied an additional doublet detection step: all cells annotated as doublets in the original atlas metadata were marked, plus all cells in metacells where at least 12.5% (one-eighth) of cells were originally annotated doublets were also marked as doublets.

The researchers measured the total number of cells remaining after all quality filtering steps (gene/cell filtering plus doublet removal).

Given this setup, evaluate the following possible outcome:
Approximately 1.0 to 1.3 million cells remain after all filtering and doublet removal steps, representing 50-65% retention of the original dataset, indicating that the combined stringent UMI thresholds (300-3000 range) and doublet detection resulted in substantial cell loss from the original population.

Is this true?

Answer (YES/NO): NO